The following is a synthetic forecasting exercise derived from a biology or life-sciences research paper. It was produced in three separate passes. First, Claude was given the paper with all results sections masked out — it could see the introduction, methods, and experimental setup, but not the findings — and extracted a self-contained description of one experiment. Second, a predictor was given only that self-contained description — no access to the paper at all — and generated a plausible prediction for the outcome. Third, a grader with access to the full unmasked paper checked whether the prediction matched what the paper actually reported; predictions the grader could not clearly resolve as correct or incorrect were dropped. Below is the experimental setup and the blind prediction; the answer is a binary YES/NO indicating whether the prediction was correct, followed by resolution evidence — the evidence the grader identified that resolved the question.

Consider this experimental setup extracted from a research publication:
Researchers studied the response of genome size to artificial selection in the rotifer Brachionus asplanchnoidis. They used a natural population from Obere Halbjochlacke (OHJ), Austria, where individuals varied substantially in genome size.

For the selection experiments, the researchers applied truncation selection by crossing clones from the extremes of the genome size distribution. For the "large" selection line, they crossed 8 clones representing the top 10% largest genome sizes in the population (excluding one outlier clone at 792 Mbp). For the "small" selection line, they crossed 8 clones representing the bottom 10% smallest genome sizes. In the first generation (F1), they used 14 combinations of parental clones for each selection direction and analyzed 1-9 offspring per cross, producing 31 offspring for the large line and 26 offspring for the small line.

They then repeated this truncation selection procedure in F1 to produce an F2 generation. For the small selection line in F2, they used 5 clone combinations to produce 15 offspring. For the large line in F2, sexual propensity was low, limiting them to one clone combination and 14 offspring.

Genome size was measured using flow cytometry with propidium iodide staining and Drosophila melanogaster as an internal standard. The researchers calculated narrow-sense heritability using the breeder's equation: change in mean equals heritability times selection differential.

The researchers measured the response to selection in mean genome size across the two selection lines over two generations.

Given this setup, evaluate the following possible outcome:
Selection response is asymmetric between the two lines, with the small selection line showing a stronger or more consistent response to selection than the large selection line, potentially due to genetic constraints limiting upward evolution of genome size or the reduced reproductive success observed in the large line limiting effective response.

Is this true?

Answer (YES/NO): NO